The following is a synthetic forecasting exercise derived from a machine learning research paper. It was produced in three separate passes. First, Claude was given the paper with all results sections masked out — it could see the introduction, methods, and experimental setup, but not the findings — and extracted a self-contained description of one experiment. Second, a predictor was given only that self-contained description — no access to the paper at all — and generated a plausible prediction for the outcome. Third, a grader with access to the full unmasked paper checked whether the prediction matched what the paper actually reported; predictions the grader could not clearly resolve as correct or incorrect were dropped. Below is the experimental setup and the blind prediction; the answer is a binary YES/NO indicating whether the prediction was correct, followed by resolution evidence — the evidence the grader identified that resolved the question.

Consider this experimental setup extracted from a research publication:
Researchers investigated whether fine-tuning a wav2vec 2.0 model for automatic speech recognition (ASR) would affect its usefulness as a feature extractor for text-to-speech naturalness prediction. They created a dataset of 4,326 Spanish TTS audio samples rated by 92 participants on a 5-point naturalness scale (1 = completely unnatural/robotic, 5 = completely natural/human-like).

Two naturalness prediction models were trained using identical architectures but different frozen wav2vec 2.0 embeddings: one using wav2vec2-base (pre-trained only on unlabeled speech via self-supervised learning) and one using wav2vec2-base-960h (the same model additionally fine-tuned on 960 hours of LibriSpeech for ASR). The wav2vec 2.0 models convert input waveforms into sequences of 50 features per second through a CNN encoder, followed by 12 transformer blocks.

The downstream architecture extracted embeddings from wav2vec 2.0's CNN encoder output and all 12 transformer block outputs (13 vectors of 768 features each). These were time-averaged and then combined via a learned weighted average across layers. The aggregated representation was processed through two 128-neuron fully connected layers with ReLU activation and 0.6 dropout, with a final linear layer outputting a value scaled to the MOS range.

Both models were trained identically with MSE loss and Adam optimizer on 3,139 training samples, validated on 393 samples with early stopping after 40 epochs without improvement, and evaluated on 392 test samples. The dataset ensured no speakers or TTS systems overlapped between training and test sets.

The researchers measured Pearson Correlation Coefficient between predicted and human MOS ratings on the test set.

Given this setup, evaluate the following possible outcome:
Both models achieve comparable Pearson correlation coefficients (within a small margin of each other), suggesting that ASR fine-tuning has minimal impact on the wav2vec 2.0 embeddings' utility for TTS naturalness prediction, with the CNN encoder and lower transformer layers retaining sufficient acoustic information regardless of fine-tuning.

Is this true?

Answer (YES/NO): YES